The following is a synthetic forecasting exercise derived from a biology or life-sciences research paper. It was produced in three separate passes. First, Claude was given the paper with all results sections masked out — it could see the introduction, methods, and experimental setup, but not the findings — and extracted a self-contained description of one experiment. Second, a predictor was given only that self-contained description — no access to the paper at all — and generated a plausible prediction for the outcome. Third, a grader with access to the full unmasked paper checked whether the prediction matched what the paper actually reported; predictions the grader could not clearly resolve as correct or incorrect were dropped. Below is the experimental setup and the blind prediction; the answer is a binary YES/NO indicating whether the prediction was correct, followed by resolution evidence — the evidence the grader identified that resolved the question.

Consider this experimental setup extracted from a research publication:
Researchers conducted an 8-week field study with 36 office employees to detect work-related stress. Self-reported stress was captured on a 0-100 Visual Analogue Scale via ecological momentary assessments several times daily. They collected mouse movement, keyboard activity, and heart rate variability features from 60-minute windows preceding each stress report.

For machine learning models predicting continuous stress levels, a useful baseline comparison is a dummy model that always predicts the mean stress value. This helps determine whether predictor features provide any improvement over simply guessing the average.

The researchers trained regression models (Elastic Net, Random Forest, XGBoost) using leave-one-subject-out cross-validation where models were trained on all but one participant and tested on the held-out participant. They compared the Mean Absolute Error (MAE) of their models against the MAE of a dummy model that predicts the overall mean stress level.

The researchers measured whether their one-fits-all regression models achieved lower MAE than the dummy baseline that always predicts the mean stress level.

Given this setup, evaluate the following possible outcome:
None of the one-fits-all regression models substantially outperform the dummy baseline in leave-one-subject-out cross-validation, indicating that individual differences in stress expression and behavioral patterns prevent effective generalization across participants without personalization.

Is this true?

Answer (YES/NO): YES